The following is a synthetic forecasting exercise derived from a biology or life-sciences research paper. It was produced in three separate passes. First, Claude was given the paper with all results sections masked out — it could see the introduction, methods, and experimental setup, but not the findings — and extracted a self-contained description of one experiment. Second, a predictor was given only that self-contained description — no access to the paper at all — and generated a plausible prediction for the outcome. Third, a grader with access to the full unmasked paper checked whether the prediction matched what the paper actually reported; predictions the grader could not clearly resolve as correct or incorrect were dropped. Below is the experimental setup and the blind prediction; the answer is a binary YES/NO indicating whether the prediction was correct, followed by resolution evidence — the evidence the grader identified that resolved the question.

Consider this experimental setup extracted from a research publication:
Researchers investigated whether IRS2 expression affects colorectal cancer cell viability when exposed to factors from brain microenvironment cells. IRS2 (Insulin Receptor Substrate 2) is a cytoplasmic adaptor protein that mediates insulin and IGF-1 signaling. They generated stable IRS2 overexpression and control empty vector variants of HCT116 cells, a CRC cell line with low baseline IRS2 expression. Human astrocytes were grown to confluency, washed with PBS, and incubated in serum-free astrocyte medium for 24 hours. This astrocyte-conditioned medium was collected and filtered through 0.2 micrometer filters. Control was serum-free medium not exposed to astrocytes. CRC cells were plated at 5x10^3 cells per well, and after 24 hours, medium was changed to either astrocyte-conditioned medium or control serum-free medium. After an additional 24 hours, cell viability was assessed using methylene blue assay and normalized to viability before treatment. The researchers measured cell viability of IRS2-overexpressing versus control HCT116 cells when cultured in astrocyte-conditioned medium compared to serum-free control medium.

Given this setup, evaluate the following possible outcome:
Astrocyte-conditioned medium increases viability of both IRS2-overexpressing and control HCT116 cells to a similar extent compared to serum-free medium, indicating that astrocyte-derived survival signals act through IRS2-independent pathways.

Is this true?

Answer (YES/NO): NO